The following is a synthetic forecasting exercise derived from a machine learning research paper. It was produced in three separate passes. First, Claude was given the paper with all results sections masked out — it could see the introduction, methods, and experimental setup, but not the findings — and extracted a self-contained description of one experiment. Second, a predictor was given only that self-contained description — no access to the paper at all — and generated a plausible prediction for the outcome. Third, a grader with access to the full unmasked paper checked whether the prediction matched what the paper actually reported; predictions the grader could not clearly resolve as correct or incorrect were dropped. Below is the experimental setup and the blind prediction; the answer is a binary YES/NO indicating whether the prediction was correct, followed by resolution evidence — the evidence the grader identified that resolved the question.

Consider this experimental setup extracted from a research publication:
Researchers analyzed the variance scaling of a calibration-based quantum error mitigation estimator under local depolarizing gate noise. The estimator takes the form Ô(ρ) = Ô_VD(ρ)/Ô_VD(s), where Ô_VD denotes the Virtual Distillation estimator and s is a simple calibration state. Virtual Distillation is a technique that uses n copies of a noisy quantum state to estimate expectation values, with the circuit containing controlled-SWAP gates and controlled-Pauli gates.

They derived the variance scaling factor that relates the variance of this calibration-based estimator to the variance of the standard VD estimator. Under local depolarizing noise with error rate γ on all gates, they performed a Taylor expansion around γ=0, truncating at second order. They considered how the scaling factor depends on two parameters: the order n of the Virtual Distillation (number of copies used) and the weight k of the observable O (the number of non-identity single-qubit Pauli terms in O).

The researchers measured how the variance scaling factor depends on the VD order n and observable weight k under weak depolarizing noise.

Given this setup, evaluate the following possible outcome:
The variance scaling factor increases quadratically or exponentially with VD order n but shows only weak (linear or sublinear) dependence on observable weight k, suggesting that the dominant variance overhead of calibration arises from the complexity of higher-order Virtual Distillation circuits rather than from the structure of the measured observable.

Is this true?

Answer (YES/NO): NO